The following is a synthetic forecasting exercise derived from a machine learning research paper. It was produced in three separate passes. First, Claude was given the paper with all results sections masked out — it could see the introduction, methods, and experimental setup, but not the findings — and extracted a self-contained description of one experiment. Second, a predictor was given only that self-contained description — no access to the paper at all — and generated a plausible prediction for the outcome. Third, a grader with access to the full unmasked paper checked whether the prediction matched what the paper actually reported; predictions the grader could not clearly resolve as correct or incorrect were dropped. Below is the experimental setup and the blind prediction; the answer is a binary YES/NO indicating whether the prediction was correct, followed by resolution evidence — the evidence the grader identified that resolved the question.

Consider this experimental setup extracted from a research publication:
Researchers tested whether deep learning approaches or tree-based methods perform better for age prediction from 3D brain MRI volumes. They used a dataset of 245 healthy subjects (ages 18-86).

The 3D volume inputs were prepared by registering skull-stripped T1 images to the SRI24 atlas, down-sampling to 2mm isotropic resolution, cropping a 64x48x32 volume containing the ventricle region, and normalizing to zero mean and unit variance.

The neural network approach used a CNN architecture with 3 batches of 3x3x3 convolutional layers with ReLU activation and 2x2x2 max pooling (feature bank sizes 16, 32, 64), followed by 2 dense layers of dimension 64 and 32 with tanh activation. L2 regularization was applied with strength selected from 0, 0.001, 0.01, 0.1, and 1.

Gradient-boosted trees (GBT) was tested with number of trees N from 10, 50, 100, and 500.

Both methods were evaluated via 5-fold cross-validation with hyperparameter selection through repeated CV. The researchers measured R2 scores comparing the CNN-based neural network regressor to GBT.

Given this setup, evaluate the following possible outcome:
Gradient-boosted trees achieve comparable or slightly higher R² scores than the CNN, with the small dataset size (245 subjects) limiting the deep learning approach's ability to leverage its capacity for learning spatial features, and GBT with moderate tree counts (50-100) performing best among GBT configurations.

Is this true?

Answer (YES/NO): NO